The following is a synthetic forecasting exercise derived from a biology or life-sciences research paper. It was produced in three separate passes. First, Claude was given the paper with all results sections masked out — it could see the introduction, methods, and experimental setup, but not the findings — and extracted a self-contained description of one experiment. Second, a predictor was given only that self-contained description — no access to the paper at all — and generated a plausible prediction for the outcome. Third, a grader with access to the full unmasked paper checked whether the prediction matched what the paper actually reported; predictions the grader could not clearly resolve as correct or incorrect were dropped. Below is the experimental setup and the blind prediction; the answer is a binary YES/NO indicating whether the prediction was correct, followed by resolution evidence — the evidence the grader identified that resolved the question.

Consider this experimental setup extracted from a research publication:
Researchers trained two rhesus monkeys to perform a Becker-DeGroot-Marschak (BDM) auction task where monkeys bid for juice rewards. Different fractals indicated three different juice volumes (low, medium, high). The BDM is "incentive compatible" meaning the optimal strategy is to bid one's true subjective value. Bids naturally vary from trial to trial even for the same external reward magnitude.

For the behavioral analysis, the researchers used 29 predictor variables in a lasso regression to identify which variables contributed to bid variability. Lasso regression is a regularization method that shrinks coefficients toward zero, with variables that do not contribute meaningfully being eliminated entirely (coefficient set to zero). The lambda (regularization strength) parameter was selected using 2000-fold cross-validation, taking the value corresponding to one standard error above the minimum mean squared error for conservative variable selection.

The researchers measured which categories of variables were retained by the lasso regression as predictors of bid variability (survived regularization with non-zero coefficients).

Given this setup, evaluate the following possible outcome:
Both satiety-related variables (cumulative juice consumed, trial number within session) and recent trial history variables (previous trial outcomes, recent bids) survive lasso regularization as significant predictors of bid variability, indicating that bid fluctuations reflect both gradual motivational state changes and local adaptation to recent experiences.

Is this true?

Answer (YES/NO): YES